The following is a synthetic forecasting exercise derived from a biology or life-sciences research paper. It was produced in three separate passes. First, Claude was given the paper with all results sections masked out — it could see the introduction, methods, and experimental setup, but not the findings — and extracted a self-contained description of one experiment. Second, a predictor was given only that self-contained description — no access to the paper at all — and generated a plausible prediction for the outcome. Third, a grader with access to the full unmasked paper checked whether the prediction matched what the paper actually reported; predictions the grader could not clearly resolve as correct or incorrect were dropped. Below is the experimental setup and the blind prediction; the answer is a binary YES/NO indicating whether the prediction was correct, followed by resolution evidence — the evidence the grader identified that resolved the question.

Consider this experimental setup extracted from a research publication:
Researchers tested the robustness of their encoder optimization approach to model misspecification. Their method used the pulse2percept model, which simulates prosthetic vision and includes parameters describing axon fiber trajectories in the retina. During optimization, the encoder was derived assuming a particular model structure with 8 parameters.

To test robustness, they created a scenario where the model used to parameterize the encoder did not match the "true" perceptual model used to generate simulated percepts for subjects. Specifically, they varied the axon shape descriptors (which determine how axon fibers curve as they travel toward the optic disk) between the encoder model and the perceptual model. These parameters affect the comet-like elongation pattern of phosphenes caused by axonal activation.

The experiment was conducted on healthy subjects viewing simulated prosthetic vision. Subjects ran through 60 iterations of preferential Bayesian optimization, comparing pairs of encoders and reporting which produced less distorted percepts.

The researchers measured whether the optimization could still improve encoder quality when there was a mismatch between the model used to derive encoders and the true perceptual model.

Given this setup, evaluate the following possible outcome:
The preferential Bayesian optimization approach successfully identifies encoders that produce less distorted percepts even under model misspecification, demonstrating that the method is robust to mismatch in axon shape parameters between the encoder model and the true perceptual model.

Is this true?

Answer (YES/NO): YES